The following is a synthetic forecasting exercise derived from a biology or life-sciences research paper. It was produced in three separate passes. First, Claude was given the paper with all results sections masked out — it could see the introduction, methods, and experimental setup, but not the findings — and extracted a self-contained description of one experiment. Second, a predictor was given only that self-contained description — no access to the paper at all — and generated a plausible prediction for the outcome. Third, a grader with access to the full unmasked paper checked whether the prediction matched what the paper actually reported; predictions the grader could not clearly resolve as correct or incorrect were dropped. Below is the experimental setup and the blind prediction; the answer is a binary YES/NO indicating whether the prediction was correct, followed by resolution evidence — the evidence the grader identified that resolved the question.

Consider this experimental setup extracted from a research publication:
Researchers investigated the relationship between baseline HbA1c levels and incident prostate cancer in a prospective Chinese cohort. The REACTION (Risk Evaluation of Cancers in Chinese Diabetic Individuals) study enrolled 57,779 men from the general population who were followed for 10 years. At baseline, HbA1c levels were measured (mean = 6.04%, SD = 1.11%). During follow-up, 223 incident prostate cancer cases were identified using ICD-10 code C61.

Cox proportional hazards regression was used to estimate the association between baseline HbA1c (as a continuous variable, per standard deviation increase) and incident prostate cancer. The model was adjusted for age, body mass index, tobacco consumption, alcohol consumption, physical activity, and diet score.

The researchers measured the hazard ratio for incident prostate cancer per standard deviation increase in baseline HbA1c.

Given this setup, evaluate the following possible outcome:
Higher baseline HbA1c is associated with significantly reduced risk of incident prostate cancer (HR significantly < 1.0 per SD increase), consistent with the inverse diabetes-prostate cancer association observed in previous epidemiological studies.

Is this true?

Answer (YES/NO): NO